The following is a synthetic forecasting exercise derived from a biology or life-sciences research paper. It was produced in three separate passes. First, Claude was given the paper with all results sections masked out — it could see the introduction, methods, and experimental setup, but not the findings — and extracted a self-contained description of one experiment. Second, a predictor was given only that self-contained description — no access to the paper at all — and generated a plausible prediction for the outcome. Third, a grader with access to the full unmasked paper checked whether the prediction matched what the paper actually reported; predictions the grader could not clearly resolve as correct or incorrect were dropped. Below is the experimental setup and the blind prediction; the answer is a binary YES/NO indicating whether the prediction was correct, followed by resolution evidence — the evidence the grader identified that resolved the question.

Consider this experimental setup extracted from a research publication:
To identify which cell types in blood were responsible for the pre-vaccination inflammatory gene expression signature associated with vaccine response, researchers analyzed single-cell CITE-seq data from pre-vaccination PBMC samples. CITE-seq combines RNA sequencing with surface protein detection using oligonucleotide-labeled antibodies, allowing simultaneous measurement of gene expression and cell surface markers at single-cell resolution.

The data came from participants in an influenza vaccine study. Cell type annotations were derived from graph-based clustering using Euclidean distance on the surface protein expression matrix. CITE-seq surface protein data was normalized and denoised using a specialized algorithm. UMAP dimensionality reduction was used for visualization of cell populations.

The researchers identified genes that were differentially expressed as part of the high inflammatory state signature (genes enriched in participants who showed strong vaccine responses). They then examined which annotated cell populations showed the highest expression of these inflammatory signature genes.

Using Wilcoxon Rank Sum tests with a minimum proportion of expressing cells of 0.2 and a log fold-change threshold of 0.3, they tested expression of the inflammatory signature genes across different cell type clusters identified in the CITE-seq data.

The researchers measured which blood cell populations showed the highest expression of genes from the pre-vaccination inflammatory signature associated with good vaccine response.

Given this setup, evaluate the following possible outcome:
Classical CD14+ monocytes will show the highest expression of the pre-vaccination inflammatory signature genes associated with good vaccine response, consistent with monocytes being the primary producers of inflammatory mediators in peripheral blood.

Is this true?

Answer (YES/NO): NO